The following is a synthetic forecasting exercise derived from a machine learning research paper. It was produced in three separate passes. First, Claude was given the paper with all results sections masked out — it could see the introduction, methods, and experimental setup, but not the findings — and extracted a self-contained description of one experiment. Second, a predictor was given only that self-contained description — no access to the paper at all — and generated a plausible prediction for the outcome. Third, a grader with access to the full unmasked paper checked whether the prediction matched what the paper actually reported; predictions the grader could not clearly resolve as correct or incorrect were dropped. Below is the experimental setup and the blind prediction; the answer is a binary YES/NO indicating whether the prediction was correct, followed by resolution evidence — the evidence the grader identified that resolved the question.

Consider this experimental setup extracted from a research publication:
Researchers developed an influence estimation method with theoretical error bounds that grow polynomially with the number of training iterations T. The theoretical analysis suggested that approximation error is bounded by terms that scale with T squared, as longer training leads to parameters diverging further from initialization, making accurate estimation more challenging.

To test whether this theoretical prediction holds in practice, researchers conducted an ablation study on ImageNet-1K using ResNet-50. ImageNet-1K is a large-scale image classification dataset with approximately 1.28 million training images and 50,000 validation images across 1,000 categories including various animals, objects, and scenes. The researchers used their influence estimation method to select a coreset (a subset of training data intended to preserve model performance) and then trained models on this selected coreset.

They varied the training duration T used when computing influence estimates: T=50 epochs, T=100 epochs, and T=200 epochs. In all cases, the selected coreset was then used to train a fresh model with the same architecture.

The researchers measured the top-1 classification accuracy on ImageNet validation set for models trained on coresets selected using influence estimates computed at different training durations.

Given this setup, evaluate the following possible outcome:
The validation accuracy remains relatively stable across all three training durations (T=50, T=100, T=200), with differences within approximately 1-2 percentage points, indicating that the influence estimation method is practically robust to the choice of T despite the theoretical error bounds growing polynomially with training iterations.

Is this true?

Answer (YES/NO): YES